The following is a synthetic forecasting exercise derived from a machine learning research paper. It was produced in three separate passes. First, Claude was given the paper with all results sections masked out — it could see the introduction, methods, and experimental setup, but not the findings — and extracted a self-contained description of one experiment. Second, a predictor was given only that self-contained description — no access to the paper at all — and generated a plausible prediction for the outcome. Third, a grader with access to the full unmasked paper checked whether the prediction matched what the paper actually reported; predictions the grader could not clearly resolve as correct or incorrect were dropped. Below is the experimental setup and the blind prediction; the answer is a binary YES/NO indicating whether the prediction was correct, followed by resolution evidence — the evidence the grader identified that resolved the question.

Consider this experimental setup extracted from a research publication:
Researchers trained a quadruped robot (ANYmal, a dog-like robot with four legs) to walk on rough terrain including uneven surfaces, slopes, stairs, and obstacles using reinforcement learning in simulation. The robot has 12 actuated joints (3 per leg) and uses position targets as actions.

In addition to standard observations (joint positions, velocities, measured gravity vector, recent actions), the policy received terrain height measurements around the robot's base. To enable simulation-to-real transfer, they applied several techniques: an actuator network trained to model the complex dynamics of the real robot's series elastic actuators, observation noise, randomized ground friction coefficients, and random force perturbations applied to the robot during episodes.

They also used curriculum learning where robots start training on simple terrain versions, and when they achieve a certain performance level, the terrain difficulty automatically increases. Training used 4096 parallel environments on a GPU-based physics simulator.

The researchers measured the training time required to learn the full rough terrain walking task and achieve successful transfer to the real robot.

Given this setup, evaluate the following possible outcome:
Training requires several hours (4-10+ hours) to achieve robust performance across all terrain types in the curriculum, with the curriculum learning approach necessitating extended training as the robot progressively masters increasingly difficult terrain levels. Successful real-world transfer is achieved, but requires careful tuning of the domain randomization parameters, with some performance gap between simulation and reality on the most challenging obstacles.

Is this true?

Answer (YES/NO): NO